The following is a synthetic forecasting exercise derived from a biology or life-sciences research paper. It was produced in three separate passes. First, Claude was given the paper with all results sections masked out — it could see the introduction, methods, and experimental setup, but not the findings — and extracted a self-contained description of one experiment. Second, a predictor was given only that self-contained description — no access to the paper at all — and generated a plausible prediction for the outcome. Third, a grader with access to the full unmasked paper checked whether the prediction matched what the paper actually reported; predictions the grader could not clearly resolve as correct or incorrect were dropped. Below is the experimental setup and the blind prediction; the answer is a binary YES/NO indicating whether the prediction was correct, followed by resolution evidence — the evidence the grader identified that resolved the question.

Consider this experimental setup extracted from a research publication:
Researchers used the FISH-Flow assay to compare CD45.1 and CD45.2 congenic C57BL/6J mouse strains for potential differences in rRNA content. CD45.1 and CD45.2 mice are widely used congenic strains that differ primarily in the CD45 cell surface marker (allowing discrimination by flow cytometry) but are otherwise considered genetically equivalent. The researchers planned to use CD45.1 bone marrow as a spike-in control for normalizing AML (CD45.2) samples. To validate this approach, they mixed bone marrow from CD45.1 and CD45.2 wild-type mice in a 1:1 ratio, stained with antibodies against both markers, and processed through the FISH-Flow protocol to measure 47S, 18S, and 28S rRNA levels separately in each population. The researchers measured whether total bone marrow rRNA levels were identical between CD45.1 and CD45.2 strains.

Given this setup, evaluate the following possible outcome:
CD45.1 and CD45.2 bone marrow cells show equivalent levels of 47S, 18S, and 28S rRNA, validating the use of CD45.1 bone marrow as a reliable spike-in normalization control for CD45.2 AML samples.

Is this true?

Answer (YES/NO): NO